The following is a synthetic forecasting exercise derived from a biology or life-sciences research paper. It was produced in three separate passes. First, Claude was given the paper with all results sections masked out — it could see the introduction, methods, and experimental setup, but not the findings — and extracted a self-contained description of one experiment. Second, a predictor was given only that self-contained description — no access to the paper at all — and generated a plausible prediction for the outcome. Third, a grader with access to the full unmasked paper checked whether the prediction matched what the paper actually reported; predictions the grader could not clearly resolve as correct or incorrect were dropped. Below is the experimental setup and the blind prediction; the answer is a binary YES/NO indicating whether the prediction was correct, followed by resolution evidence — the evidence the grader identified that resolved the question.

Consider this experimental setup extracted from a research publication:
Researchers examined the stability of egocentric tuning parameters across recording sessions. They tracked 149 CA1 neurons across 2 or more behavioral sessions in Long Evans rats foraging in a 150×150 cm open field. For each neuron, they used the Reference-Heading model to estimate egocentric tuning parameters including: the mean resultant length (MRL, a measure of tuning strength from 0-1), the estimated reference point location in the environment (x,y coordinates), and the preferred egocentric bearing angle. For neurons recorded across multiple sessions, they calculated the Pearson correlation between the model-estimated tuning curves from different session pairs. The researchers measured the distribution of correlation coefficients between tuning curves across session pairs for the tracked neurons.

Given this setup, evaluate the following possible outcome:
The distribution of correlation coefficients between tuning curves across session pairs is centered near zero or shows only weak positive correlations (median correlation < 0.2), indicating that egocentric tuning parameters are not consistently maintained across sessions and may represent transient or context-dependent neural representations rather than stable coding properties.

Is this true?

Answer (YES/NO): NO